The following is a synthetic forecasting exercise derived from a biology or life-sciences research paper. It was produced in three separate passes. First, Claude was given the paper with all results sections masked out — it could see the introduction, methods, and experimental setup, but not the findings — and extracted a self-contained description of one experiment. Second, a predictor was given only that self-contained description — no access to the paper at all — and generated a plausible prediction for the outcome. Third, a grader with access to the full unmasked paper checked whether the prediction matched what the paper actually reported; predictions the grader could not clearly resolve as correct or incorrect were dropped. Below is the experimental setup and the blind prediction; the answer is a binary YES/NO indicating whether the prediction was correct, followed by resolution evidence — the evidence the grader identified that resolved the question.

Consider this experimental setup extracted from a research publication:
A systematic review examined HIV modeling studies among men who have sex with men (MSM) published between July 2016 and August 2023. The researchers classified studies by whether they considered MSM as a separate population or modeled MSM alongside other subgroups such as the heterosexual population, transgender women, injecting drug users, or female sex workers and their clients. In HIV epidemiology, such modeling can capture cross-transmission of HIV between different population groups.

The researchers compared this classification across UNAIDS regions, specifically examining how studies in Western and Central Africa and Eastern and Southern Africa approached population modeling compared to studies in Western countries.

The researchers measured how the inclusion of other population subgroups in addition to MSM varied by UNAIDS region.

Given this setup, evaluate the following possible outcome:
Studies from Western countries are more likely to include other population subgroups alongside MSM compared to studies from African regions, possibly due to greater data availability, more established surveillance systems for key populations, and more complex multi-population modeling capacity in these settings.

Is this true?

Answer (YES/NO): NO